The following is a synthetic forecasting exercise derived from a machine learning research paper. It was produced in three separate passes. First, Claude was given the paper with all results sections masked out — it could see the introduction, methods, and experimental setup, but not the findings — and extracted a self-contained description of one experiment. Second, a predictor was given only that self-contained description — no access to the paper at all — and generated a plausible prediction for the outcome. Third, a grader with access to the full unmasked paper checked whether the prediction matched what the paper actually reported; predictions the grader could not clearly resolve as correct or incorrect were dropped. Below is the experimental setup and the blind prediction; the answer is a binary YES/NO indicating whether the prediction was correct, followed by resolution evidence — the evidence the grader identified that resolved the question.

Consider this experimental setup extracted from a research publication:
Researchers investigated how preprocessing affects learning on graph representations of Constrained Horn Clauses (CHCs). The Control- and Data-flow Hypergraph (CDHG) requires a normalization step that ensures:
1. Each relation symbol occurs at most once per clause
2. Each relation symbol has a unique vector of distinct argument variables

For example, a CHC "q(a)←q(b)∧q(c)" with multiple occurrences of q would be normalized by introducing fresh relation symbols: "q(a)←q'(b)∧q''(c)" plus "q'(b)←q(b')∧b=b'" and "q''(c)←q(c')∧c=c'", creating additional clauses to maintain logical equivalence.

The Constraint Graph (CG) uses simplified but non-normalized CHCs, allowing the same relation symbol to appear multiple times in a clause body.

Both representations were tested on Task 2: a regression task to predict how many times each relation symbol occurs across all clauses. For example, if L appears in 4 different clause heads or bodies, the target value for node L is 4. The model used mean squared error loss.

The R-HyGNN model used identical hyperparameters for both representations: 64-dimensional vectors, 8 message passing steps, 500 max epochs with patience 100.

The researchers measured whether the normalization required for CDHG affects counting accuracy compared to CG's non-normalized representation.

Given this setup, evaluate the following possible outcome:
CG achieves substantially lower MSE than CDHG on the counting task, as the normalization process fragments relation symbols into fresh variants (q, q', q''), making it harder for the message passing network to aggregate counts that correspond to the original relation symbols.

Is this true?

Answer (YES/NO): YES